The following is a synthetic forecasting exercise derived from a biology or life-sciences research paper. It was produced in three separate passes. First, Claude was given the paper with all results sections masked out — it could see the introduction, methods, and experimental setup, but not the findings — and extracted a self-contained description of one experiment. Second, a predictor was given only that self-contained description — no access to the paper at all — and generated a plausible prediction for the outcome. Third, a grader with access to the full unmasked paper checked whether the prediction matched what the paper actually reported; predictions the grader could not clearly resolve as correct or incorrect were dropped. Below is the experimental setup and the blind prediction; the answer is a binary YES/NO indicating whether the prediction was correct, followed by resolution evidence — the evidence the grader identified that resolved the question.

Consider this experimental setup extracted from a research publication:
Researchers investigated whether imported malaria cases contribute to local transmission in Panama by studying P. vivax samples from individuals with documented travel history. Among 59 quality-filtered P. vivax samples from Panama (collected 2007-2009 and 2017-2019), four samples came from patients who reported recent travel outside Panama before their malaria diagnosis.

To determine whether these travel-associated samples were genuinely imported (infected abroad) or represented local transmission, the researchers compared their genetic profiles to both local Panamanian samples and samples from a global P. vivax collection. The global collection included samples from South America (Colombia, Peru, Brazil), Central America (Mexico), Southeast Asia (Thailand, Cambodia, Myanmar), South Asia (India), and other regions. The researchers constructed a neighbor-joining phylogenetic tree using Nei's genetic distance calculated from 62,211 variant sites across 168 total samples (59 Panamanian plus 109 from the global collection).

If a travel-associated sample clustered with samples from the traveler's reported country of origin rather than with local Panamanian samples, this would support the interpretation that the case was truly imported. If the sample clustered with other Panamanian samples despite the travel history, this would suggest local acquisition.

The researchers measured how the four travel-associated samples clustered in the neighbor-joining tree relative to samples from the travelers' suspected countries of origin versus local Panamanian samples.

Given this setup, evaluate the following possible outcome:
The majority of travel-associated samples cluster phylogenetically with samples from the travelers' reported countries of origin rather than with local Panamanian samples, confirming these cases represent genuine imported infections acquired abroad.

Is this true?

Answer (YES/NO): YES